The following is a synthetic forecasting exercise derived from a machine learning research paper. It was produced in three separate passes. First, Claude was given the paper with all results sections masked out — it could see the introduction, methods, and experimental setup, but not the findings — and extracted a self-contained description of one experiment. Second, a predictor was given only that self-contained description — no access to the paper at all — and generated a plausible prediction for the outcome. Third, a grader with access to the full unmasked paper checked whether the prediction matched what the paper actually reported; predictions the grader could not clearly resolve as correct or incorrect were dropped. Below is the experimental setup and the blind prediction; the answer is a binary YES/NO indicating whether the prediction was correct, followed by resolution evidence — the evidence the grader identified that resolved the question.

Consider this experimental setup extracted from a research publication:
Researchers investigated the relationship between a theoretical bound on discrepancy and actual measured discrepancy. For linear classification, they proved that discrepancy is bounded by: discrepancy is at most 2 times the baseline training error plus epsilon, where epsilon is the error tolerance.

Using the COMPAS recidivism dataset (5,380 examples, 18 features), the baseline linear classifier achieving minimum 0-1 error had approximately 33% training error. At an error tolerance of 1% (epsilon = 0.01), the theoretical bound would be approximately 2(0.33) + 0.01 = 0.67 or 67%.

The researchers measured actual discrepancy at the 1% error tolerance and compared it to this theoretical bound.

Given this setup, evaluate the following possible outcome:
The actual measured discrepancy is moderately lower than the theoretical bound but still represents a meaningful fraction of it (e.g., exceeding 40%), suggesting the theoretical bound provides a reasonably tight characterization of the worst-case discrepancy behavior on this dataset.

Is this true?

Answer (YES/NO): NO